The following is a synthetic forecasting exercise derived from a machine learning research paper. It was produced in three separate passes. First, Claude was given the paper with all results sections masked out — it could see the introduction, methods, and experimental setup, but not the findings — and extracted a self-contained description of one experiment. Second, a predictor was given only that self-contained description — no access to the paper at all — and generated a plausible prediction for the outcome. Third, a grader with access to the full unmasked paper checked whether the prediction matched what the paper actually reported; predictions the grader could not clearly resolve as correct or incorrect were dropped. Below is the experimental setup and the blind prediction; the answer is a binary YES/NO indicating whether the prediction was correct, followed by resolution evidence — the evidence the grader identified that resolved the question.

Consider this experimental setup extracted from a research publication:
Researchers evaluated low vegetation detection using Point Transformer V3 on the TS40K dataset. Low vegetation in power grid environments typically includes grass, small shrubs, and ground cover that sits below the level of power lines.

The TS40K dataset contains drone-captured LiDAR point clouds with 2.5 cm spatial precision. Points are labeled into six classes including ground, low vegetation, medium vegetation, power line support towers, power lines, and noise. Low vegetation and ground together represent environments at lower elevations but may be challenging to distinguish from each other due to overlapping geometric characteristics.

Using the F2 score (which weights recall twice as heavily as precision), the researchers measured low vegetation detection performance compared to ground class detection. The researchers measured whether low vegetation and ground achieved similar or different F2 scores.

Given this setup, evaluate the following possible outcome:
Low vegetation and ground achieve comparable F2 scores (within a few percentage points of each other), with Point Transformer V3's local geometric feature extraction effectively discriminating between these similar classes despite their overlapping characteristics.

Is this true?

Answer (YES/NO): NO